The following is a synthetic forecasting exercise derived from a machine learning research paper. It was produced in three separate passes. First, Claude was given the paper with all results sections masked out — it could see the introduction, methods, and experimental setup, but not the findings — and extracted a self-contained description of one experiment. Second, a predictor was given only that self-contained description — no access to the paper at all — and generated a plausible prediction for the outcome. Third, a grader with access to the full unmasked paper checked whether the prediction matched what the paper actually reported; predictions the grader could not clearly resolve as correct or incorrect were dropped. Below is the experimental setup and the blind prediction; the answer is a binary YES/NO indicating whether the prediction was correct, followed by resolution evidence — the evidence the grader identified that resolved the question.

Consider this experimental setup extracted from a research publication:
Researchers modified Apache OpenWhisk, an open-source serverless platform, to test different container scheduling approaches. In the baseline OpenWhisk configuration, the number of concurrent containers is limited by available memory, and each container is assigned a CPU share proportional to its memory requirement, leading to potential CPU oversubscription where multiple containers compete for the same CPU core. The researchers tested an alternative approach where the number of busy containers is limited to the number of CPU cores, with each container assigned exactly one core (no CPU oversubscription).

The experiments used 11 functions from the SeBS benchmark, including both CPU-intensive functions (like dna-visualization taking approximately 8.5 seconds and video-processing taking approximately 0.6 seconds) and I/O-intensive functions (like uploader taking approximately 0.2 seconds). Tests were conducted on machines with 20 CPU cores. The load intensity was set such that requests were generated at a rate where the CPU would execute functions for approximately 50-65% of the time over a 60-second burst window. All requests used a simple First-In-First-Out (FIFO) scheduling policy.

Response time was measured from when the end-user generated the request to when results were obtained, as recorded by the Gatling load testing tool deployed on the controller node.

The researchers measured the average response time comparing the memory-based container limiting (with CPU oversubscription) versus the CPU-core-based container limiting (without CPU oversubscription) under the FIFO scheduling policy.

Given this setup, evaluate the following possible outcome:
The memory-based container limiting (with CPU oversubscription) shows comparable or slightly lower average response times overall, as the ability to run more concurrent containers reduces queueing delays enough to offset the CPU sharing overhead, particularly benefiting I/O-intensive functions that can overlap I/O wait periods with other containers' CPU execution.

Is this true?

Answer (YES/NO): NO